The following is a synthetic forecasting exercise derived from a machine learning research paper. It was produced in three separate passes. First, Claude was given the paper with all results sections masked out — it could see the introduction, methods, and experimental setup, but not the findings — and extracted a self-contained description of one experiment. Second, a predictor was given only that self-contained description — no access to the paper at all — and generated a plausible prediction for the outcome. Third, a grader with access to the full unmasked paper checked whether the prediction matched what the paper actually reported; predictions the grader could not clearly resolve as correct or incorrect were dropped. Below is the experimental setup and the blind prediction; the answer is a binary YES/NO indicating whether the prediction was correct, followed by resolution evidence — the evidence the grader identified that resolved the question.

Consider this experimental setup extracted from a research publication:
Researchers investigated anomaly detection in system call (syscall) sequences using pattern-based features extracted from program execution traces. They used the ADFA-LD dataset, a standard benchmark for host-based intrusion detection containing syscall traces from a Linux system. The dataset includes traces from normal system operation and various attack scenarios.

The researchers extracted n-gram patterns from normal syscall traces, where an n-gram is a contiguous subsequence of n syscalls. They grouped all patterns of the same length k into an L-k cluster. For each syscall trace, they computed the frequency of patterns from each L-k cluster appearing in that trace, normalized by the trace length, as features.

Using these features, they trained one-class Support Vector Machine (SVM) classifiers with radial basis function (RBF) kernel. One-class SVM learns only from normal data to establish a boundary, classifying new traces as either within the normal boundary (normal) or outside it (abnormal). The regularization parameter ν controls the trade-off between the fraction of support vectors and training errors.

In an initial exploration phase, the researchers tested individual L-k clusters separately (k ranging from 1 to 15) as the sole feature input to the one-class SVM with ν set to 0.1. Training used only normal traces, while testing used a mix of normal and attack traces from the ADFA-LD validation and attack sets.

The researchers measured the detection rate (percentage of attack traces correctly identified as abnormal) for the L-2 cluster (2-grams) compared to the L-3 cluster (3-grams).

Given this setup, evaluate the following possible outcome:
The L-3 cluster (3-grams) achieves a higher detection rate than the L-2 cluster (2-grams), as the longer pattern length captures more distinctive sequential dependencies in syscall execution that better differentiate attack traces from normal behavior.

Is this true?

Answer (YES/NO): YES